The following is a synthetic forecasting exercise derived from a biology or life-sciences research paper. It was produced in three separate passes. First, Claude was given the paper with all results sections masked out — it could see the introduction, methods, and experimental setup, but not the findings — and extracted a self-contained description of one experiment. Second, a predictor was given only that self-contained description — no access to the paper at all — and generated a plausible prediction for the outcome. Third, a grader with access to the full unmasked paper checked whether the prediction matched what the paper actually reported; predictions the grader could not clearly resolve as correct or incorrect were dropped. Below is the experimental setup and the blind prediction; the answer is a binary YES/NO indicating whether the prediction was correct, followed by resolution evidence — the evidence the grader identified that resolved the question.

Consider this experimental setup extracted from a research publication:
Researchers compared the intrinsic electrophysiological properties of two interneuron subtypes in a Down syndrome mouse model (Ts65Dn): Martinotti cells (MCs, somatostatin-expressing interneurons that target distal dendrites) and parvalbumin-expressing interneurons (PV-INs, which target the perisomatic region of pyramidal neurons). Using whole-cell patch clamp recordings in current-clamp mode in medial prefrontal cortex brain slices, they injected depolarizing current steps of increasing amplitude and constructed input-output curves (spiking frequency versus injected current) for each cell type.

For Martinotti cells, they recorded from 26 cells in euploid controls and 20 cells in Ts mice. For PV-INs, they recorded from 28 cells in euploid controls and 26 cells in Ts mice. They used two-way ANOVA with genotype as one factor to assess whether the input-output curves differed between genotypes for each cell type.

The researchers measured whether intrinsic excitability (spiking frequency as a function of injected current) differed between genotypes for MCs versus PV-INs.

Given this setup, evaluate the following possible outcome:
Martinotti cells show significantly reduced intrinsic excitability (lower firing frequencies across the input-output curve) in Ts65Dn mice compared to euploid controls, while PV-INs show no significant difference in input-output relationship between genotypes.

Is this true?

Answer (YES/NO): NO